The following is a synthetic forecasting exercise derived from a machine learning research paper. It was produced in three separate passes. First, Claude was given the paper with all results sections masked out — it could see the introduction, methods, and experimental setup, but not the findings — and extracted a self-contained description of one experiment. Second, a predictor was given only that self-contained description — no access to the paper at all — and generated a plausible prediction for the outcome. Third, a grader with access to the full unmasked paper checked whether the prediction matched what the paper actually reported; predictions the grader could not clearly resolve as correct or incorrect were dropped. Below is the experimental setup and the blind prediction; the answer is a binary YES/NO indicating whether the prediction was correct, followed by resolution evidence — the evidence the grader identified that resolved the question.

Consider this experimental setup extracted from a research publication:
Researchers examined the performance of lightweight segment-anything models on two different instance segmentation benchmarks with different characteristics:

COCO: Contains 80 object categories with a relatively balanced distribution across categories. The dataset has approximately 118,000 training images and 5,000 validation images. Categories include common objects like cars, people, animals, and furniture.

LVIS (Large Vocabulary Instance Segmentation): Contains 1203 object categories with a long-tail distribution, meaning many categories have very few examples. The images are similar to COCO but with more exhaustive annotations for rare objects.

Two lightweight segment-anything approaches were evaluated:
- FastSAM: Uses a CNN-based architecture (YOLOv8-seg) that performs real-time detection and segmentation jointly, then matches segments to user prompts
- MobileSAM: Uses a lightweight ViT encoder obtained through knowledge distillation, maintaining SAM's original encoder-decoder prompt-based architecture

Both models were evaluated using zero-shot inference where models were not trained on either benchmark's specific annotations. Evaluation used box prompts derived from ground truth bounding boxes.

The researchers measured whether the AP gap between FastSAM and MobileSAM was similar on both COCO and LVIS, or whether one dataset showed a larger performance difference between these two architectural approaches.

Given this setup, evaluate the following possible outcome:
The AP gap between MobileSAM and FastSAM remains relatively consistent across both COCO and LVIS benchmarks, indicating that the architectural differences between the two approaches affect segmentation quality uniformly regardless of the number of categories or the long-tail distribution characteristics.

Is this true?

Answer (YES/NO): NO